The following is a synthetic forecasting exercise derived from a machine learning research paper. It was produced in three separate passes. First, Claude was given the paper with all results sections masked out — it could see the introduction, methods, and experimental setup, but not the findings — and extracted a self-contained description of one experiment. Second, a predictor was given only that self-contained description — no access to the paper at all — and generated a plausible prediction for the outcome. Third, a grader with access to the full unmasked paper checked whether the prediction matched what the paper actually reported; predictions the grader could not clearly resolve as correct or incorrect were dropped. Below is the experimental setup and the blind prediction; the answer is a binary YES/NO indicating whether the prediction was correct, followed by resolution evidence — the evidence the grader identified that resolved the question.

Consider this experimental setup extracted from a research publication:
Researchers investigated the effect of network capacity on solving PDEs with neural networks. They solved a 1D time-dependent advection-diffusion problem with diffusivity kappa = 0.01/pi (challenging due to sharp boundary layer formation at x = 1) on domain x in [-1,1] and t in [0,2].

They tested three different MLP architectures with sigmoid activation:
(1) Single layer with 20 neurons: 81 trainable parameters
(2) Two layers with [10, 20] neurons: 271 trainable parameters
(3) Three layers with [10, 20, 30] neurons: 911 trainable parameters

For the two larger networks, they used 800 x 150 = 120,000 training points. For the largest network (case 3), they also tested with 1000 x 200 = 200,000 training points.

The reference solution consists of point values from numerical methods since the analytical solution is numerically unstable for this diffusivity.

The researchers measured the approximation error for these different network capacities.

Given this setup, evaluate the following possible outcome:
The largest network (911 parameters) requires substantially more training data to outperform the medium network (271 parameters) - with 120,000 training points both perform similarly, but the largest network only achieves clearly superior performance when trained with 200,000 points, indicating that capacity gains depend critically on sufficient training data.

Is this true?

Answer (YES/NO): NO